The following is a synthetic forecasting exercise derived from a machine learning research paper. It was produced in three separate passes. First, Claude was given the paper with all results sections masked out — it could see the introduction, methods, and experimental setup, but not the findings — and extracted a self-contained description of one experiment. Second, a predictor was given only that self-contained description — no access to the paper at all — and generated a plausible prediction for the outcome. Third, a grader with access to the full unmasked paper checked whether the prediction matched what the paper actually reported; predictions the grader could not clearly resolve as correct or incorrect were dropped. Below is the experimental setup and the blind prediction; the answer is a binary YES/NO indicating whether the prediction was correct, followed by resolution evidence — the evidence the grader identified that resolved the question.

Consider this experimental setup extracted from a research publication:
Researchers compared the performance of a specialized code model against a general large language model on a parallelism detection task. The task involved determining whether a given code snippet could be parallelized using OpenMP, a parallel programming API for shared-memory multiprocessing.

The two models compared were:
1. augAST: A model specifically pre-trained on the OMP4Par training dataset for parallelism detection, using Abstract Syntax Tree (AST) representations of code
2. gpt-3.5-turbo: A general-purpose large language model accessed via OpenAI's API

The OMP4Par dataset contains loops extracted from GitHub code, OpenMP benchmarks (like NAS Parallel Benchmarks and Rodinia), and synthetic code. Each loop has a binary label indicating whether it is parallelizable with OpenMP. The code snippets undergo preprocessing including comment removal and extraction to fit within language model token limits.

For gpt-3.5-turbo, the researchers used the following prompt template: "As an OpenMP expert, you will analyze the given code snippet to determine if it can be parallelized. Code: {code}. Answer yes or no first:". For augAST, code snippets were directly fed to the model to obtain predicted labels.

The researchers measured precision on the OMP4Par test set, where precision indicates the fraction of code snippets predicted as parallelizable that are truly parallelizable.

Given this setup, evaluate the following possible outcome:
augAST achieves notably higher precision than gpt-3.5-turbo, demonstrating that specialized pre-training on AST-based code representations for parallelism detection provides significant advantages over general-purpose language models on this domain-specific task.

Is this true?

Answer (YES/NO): NO